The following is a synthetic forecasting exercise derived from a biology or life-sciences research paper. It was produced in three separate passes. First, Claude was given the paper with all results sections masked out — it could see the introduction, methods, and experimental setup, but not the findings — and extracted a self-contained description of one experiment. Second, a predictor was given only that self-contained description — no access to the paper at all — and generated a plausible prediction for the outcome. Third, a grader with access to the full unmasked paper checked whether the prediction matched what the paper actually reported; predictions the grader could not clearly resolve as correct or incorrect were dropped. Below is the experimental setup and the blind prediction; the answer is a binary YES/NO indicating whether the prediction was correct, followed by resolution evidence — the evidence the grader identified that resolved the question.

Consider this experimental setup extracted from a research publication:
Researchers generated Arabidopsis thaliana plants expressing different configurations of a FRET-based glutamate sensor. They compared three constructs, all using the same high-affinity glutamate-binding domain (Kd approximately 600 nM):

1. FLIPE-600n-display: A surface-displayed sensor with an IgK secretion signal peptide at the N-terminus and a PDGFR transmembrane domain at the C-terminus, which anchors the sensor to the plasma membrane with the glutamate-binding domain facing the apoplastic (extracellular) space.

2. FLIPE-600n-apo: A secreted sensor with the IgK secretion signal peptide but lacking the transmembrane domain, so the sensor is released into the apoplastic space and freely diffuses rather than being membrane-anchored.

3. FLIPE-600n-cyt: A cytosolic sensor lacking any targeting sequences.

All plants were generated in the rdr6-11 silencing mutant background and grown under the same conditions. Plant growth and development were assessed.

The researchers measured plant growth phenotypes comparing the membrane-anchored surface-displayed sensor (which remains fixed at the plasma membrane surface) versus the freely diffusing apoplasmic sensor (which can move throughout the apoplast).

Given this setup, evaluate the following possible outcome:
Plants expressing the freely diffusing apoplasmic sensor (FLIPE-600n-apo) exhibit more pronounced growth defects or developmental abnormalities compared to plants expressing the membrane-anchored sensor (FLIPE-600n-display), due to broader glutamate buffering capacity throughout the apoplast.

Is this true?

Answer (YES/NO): NO